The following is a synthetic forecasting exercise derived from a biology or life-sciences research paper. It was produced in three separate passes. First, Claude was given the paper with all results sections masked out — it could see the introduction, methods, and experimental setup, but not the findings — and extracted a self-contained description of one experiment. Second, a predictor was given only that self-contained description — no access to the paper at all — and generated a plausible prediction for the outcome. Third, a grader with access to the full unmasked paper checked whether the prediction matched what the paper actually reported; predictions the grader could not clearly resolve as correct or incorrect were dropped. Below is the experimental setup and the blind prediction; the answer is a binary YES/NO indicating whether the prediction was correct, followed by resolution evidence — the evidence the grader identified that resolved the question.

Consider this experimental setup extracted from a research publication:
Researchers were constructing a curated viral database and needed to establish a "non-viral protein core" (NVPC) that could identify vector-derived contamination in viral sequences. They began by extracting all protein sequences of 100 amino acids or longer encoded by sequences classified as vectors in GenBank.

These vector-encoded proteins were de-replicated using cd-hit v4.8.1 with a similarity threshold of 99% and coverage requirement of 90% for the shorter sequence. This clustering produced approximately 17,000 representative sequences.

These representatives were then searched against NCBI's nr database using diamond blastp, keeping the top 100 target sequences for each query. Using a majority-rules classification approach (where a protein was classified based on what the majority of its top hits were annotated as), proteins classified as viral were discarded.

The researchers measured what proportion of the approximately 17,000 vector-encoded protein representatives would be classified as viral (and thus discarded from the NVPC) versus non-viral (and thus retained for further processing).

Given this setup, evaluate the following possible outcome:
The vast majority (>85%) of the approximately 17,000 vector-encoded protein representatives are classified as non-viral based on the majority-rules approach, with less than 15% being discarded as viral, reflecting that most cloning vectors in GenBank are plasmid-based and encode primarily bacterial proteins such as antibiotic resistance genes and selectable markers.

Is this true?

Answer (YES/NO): YES